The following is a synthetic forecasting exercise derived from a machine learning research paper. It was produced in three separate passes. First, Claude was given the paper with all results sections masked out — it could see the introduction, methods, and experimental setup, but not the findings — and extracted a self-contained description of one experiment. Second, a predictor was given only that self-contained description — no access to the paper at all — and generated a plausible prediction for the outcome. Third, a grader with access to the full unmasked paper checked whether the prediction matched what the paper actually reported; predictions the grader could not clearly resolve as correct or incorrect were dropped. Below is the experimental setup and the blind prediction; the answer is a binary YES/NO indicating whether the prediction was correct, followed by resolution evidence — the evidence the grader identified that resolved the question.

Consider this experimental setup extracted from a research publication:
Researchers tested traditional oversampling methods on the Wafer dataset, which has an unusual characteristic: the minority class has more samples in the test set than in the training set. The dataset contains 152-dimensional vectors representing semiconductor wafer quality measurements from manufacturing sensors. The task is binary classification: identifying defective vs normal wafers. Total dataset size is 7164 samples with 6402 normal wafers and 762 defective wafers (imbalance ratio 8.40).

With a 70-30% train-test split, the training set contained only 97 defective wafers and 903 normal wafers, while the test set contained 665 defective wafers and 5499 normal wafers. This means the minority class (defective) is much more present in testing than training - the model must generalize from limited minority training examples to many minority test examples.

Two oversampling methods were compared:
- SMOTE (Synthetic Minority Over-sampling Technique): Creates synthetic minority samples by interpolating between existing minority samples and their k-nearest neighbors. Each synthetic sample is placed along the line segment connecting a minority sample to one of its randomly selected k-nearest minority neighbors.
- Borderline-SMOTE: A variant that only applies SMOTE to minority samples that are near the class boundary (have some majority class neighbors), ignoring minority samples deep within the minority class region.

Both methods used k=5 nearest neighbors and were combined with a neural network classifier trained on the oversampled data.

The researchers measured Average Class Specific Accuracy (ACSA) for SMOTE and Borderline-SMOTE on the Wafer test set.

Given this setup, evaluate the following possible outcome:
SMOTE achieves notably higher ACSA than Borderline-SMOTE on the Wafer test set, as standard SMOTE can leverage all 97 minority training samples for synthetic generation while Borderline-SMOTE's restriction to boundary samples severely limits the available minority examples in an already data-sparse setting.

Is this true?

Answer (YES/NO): YES